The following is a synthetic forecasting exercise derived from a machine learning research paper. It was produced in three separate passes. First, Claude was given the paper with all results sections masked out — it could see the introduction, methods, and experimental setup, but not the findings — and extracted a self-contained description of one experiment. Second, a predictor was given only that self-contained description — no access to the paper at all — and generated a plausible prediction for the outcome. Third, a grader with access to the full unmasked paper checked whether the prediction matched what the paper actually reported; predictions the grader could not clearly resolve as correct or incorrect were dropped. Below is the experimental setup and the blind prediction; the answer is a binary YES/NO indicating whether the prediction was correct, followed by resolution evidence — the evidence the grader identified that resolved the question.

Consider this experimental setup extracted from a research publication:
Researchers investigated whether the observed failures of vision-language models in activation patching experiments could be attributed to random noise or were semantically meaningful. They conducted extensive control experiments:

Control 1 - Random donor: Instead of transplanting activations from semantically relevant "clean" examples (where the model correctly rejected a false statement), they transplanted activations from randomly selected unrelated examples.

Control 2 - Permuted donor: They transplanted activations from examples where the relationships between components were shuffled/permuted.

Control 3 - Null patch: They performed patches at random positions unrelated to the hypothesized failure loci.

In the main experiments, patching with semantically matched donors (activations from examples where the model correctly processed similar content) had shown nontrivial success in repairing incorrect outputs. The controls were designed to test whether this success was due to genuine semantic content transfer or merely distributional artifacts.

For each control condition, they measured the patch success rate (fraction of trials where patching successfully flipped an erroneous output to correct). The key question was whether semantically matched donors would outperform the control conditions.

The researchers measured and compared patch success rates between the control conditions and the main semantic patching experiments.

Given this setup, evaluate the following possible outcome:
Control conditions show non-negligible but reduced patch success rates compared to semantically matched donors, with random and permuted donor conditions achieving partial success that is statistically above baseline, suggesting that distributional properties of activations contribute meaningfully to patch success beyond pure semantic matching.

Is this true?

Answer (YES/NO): NO